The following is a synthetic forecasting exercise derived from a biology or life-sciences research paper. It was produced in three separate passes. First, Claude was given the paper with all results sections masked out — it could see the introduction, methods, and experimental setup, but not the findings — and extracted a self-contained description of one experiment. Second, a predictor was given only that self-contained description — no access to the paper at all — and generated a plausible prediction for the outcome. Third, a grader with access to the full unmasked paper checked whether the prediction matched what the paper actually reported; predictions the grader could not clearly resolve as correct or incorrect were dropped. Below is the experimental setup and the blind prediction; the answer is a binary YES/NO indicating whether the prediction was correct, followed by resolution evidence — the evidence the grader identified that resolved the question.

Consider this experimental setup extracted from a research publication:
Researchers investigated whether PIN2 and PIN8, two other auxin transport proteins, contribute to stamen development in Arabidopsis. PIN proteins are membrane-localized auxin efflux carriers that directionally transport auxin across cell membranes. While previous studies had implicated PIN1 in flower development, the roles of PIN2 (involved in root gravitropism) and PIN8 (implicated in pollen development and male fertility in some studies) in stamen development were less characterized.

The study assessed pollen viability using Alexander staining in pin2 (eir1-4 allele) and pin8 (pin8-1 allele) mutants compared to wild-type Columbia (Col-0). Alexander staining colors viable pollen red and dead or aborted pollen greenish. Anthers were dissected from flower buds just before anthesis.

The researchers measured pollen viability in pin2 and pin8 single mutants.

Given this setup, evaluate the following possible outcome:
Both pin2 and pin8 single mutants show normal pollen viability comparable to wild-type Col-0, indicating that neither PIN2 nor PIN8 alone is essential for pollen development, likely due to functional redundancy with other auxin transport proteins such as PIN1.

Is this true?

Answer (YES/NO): YES